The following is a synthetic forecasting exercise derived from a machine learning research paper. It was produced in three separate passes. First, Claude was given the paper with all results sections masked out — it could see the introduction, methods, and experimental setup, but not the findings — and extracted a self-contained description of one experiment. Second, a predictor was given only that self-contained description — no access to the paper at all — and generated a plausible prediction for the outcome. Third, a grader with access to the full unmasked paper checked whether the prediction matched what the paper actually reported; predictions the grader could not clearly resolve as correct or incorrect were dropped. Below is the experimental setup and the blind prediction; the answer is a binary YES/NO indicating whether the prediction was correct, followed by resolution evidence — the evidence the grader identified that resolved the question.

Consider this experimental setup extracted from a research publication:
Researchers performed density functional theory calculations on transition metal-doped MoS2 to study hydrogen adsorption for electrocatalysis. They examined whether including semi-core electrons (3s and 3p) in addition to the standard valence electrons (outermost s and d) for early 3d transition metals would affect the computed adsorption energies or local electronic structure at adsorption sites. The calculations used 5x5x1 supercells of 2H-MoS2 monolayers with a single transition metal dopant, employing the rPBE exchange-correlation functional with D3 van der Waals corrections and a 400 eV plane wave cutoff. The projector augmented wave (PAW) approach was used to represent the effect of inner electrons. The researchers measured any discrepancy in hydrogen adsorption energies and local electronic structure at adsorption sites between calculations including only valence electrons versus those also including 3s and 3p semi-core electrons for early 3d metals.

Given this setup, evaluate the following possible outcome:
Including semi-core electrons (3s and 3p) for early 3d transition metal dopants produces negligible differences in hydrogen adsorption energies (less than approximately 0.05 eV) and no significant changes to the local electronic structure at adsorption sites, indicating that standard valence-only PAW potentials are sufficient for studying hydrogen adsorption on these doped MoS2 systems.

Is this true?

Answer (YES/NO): YES